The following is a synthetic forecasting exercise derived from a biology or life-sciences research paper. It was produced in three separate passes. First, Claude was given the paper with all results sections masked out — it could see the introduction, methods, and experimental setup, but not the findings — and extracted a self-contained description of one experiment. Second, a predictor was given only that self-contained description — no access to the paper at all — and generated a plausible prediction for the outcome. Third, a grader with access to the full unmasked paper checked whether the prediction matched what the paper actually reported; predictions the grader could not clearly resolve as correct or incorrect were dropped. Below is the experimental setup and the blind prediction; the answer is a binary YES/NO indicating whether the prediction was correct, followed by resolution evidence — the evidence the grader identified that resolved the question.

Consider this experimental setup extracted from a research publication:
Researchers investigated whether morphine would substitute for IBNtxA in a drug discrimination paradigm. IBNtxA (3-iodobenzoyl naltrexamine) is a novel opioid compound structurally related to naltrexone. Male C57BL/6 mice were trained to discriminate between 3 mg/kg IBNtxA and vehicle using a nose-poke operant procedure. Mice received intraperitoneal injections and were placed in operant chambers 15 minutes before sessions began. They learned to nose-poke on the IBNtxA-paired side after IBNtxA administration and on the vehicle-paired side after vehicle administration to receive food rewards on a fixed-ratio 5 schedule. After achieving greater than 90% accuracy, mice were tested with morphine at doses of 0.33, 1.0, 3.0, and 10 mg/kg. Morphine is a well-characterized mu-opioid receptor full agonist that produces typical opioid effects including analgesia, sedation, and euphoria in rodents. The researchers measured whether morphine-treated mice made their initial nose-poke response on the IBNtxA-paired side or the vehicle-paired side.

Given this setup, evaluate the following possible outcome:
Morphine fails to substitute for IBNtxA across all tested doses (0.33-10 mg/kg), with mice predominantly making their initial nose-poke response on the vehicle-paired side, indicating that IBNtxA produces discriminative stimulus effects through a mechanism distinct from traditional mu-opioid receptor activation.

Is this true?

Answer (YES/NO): NO